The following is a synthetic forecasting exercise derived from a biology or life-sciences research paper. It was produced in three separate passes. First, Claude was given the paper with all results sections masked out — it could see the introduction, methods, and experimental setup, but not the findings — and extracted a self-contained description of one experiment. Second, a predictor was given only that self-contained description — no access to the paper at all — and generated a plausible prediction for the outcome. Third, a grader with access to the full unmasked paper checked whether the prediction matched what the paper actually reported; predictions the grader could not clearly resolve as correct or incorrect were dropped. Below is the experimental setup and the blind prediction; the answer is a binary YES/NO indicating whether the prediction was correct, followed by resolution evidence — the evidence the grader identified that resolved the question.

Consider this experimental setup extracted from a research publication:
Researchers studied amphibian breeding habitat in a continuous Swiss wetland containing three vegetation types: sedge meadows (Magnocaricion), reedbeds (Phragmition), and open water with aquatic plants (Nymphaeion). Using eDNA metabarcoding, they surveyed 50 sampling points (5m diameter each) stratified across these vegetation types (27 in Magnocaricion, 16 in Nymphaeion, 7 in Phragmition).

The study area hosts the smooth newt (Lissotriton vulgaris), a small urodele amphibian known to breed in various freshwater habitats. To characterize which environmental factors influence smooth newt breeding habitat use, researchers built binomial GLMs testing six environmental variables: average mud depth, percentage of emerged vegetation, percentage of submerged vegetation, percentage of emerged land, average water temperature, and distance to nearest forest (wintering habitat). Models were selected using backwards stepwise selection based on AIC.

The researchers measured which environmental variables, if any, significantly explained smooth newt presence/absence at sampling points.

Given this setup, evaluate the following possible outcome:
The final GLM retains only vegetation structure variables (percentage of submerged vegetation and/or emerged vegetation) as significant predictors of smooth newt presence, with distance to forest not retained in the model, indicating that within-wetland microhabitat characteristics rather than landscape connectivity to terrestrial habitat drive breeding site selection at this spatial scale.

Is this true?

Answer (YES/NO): NO